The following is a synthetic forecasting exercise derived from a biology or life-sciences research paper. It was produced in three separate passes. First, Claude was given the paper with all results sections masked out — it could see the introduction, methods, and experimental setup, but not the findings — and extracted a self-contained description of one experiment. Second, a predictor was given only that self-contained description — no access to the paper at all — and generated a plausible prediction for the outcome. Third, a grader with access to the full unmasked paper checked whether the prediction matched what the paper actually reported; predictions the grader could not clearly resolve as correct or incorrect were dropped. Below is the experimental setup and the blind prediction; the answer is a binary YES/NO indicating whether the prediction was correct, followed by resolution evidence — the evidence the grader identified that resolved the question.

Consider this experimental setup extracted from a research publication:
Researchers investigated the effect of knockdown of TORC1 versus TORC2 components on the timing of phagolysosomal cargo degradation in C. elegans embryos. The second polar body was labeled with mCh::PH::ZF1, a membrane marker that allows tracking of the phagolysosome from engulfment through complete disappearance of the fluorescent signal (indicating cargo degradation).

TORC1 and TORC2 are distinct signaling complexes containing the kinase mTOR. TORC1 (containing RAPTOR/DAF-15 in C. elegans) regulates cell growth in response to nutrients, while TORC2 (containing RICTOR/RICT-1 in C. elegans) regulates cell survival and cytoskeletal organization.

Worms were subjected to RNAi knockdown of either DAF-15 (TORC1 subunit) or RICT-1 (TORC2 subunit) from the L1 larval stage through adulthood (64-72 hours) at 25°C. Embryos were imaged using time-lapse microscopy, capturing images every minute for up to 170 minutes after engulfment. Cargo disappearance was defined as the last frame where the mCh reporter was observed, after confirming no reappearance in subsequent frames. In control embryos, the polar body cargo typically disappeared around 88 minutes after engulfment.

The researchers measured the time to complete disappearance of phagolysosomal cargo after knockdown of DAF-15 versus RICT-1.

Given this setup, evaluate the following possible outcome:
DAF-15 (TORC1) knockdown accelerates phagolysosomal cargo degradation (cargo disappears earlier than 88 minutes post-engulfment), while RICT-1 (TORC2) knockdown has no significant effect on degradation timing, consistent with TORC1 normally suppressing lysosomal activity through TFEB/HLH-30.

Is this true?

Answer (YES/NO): NO